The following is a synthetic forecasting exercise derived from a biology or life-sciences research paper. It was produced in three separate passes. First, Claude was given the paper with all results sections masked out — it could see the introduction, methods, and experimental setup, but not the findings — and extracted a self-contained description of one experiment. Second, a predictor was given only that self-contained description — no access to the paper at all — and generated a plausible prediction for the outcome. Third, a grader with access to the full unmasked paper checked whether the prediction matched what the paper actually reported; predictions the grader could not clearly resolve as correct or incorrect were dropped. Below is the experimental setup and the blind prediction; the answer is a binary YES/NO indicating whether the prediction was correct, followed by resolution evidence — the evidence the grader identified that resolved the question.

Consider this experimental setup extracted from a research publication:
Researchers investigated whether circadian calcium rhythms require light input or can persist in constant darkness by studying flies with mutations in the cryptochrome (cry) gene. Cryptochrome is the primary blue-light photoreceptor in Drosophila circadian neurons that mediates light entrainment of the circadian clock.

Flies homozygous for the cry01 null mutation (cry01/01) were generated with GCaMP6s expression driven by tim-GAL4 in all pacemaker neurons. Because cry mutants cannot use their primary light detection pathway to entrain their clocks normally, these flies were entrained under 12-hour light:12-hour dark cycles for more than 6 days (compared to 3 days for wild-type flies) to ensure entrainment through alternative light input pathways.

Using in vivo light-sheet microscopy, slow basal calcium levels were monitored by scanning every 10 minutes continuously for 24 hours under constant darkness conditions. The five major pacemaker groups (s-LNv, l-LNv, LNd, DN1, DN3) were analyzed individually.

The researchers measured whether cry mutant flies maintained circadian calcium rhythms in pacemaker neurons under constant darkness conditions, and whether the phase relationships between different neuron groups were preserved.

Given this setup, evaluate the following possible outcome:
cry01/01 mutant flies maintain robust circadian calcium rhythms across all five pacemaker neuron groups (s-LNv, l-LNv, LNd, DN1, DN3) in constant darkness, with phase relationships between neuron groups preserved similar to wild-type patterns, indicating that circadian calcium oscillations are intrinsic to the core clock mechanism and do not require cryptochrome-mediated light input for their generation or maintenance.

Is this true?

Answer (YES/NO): NO